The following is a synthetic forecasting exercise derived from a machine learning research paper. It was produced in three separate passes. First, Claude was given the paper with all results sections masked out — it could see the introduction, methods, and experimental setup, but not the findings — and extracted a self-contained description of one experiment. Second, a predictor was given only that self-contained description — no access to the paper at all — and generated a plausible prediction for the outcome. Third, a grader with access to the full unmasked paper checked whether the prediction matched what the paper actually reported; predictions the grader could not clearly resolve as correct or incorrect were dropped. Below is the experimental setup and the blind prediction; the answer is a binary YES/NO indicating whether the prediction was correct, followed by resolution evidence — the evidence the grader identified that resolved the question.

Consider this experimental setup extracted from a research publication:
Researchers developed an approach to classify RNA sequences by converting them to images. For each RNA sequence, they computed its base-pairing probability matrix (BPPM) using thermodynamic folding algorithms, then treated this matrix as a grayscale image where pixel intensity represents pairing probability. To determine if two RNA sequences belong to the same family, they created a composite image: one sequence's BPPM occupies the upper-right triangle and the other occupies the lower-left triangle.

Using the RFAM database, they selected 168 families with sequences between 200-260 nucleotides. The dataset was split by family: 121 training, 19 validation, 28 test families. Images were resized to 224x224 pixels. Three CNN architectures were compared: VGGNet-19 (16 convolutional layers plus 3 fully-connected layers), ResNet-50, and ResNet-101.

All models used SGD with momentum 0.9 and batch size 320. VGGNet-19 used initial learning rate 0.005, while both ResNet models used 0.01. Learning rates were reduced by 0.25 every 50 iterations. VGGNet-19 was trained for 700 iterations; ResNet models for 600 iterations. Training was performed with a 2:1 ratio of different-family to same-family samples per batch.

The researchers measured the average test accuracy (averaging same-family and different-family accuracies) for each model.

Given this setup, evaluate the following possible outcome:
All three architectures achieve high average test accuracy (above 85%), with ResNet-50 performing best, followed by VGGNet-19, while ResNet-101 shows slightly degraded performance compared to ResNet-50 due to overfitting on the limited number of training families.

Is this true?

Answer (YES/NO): NO